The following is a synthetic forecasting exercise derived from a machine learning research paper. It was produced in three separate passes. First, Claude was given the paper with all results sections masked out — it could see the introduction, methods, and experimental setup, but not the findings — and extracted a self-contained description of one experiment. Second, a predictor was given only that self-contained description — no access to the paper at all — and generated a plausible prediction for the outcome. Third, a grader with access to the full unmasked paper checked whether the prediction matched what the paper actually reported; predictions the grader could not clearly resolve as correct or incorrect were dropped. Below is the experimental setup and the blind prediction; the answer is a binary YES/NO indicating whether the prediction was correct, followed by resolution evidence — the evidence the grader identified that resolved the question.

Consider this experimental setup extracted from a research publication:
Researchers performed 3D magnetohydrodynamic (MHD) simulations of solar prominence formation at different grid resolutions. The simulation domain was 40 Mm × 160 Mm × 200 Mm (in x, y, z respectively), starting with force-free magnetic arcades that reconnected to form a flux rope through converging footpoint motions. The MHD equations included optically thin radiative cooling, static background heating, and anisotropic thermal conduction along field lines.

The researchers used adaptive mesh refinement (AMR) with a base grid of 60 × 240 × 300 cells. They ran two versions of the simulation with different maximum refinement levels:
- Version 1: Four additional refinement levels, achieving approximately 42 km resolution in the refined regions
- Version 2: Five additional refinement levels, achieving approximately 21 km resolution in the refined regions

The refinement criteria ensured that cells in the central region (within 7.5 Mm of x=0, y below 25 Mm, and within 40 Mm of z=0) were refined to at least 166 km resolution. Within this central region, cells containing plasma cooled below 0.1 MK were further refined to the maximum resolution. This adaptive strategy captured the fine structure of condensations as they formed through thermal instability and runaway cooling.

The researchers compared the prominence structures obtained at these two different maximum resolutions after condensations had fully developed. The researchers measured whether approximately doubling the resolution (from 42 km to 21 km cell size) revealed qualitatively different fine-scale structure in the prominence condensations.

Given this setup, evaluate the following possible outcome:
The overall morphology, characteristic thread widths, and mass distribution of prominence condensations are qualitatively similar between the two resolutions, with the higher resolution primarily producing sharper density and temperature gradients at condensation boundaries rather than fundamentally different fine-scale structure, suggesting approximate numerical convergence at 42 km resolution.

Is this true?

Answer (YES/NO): NO